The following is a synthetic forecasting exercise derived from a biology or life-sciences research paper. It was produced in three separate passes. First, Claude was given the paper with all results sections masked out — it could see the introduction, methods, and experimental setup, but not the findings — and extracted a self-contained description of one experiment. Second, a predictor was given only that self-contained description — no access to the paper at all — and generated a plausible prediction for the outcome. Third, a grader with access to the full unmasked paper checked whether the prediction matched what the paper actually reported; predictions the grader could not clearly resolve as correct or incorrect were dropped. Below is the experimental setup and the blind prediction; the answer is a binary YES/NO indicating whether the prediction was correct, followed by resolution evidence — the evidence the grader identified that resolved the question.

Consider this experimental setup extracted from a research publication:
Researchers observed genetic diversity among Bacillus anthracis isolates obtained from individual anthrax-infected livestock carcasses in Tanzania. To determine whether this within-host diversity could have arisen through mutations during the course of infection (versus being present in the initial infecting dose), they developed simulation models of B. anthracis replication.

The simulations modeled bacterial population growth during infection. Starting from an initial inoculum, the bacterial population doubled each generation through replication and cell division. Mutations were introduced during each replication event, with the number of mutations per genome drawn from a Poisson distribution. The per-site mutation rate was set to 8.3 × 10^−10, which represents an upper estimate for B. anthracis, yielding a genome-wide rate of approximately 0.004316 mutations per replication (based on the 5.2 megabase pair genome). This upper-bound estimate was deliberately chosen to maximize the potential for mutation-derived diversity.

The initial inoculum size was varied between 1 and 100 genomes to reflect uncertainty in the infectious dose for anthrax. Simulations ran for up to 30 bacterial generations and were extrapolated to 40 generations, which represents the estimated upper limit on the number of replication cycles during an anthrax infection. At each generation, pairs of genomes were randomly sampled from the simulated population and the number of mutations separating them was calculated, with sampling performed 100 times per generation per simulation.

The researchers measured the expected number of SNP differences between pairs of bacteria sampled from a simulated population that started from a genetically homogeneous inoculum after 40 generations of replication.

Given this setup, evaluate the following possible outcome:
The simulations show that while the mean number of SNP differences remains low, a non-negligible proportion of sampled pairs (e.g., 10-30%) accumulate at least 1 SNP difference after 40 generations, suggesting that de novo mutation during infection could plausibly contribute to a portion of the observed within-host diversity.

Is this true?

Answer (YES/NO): NO